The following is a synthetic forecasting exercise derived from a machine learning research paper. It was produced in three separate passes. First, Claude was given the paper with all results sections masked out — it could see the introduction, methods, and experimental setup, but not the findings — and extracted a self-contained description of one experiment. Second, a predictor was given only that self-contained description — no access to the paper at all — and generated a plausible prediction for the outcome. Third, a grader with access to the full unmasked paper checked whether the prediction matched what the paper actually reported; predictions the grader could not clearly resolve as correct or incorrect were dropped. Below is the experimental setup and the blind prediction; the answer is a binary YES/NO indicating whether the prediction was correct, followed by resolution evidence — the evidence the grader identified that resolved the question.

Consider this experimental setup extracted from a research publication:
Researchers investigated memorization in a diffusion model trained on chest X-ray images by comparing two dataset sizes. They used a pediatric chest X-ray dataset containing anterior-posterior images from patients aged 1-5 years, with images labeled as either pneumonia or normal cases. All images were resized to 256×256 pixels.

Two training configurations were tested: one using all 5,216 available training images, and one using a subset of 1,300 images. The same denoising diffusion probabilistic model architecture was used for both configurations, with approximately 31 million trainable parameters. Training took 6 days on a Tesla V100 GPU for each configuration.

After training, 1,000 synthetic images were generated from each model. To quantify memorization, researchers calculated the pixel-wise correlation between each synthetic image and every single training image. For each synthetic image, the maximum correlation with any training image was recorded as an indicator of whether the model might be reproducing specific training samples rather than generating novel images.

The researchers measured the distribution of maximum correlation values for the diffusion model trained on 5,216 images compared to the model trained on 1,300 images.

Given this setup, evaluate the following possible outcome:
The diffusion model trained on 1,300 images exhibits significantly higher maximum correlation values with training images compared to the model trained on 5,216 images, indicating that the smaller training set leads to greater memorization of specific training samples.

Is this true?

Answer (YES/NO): YES